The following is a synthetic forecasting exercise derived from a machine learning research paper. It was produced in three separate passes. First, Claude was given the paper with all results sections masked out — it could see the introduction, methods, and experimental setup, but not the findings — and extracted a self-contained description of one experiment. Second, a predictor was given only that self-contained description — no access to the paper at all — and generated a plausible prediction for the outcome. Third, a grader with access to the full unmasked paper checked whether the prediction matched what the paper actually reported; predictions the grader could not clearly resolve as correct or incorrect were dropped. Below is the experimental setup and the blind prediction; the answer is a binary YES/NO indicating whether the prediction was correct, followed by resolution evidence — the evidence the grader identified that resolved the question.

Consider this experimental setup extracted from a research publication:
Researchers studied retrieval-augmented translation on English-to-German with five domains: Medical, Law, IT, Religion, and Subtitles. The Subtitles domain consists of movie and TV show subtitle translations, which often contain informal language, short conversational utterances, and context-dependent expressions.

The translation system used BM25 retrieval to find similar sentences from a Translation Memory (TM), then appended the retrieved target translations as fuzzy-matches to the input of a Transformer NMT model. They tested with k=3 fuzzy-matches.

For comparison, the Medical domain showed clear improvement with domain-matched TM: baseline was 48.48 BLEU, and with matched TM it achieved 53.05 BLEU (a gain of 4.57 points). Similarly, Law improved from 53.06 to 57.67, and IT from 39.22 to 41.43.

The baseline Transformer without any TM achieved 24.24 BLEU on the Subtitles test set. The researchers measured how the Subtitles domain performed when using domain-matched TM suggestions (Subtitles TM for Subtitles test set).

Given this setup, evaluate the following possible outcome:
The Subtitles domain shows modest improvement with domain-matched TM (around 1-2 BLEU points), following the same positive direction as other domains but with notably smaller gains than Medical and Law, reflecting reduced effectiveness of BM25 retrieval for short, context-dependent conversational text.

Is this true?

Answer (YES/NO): NO